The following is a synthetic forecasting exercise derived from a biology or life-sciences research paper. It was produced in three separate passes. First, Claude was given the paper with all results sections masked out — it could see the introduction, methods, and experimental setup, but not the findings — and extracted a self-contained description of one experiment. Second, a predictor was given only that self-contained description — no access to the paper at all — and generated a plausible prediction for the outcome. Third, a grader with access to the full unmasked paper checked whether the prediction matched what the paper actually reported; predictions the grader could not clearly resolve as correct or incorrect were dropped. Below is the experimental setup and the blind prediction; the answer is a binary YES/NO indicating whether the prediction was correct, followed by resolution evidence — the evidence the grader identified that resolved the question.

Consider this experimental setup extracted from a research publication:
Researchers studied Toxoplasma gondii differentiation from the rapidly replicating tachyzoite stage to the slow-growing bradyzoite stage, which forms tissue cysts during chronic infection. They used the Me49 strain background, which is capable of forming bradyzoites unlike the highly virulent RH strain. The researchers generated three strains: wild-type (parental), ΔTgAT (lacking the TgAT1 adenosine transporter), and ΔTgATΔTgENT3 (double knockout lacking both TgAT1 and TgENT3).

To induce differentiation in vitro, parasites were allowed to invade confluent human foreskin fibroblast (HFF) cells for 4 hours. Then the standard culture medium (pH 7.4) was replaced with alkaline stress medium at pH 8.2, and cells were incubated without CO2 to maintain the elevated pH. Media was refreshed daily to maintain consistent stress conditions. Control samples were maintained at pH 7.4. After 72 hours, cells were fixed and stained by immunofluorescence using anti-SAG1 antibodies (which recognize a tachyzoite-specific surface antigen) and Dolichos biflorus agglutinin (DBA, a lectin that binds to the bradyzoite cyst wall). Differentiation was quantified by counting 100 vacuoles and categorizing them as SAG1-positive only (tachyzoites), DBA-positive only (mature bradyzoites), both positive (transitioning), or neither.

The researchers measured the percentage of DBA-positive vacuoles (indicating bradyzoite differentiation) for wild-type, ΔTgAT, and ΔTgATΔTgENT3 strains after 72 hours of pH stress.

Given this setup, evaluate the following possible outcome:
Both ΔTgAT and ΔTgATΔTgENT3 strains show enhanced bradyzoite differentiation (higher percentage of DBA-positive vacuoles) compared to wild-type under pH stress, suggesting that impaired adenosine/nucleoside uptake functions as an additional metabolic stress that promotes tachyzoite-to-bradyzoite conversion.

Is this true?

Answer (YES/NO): NO